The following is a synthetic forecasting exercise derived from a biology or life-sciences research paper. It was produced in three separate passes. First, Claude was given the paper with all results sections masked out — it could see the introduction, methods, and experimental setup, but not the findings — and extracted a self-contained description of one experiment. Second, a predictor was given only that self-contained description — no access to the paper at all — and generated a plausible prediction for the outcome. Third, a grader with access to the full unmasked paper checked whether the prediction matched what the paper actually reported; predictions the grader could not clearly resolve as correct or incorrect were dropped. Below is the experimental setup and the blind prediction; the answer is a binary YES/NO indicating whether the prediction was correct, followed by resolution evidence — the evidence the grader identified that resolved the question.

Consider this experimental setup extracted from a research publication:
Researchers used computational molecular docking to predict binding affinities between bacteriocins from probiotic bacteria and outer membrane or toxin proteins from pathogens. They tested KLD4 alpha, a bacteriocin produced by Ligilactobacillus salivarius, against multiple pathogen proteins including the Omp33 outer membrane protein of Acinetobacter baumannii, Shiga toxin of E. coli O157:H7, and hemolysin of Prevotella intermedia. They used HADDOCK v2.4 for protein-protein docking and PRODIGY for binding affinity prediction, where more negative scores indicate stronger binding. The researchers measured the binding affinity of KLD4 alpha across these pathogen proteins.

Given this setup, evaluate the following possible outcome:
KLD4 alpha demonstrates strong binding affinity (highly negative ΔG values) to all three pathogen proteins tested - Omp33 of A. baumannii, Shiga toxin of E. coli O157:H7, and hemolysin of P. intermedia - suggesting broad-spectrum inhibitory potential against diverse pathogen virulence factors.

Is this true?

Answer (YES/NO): YES